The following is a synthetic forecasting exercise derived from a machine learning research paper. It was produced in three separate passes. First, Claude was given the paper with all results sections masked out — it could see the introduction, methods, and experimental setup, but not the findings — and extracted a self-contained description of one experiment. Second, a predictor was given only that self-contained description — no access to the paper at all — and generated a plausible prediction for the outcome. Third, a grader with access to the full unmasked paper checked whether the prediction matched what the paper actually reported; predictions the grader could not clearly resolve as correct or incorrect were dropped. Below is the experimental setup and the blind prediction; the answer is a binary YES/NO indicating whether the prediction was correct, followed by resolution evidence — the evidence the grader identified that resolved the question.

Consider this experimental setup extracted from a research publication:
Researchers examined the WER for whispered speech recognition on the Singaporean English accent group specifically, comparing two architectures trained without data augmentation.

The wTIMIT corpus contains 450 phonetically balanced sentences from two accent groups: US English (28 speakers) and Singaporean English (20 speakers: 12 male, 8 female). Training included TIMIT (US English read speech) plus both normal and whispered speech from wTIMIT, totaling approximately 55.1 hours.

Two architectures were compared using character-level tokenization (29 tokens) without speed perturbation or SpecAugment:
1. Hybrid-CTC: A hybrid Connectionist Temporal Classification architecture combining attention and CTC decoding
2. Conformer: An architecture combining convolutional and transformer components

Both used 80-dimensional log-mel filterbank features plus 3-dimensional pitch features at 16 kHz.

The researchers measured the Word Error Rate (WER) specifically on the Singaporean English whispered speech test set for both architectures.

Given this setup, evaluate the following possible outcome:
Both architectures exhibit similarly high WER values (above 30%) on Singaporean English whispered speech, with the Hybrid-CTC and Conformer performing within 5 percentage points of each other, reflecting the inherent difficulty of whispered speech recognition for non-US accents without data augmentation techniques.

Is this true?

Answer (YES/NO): NO